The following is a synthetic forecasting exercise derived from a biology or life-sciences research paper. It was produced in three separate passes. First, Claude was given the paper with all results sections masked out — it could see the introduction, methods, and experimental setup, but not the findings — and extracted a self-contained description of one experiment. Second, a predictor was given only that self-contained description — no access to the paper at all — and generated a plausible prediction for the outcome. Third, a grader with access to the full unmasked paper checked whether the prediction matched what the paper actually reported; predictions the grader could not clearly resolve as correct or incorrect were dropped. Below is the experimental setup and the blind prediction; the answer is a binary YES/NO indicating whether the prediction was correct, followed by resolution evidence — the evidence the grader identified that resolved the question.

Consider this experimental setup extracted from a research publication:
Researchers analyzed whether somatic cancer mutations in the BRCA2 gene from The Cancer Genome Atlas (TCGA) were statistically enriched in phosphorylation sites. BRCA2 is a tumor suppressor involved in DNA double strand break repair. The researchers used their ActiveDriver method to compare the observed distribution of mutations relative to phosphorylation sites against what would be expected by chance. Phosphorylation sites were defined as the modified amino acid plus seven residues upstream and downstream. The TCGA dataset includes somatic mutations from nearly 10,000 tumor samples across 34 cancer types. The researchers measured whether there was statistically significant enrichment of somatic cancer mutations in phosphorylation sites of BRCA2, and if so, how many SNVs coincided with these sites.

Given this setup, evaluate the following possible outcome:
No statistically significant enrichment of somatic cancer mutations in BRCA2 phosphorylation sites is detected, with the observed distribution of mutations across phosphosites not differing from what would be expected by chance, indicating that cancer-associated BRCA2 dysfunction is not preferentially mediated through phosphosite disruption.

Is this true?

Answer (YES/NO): NO